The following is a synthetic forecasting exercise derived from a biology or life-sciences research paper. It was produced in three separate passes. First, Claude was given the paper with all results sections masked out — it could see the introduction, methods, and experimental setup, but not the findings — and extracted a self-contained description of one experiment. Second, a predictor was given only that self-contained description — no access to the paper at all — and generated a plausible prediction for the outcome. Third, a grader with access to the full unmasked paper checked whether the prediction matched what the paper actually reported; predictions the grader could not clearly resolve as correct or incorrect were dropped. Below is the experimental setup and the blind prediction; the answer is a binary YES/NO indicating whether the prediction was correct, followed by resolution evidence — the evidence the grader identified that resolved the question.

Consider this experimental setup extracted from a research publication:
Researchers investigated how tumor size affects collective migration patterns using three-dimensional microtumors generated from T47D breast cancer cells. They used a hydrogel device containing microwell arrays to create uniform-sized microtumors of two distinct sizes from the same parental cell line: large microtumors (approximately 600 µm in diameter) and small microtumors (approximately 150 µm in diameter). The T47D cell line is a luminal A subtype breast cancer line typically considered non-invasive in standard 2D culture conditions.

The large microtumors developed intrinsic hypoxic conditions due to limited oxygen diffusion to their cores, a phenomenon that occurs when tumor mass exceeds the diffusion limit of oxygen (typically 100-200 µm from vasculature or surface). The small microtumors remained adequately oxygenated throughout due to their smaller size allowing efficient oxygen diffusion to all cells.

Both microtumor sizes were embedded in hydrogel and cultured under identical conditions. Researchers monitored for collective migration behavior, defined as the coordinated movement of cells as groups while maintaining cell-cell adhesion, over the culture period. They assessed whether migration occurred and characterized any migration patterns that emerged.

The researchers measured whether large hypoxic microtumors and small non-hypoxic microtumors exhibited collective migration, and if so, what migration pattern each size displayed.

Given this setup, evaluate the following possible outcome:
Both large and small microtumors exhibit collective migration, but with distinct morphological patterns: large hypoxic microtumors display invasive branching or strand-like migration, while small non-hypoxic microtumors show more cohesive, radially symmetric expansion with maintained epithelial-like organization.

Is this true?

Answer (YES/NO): NO